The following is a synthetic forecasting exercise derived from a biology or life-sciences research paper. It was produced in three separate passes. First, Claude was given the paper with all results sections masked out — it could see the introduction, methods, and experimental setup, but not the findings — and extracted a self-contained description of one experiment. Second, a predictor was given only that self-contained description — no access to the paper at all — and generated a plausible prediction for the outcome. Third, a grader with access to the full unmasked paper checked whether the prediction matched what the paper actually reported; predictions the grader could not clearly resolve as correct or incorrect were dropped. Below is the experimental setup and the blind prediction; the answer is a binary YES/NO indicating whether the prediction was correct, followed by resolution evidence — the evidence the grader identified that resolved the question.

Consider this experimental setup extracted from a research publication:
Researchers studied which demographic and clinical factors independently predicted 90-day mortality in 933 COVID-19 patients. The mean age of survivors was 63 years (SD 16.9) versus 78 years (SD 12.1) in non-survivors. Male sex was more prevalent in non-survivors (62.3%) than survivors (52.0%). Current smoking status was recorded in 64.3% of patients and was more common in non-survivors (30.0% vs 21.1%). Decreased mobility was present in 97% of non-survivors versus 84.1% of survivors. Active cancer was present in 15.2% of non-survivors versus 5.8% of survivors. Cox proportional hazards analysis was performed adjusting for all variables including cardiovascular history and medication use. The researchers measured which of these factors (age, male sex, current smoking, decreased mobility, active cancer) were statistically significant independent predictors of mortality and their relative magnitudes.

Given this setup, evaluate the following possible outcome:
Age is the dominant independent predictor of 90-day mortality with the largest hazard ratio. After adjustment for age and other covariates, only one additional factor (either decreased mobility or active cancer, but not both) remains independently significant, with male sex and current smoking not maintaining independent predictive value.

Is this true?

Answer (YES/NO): NO